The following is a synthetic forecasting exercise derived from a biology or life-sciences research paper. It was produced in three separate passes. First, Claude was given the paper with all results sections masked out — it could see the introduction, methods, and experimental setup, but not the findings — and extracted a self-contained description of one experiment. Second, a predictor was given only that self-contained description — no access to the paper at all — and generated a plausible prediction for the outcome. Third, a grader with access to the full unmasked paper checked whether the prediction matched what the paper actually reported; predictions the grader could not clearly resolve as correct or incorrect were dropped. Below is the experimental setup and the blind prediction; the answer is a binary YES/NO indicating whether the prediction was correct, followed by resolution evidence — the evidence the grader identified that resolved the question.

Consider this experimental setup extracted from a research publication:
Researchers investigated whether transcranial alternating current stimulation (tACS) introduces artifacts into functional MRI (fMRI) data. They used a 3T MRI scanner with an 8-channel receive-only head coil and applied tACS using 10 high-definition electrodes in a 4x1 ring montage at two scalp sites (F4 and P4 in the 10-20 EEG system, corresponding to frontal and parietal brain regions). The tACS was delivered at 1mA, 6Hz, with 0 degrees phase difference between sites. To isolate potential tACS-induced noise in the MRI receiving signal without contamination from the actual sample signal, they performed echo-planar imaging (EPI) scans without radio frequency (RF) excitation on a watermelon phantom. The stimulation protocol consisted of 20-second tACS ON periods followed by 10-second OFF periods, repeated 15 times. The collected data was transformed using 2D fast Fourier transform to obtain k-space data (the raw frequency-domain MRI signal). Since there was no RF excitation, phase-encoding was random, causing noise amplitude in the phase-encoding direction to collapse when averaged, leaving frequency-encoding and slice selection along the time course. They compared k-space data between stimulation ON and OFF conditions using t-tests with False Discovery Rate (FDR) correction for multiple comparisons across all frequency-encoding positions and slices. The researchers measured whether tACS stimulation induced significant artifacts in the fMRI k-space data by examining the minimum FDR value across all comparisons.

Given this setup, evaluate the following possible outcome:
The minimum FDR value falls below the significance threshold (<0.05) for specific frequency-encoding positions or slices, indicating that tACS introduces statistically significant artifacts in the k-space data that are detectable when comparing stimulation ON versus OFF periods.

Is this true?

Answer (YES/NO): NO